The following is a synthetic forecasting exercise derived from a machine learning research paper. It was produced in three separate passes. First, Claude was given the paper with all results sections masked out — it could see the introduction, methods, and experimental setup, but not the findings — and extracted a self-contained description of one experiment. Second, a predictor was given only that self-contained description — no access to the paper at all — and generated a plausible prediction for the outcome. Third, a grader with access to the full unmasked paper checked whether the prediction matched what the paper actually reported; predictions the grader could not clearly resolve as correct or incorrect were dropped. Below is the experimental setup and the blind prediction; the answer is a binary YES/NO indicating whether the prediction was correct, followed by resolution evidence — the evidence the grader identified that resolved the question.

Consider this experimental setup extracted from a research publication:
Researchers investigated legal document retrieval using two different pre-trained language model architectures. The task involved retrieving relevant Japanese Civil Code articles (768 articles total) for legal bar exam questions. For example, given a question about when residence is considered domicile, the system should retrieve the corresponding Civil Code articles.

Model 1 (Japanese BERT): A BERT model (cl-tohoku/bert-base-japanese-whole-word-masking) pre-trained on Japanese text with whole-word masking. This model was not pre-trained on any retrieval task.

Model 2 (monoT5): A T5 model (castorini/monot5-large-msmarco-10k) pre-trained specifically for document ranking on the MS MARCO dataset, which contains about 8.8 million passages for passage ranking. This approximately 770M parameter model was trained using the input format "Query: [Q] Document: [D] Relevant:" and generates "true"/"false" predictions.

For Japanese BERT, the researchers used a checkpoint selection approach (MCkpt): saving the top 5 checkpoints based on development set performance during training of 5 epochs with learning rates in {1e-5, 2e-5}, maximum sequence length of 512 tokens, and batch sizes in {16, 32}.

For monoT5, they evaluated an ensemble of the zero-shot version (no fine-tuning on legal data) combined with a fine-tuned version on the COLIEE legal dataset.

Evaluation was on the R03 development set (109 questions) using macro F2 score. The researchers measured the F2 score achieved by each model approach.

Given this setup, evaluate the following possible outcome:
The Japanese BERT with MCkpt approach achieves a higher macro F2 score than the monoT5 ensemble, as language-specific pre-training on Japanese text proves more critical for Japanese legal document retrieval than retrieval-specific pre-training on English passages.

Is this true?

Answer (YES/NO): NO